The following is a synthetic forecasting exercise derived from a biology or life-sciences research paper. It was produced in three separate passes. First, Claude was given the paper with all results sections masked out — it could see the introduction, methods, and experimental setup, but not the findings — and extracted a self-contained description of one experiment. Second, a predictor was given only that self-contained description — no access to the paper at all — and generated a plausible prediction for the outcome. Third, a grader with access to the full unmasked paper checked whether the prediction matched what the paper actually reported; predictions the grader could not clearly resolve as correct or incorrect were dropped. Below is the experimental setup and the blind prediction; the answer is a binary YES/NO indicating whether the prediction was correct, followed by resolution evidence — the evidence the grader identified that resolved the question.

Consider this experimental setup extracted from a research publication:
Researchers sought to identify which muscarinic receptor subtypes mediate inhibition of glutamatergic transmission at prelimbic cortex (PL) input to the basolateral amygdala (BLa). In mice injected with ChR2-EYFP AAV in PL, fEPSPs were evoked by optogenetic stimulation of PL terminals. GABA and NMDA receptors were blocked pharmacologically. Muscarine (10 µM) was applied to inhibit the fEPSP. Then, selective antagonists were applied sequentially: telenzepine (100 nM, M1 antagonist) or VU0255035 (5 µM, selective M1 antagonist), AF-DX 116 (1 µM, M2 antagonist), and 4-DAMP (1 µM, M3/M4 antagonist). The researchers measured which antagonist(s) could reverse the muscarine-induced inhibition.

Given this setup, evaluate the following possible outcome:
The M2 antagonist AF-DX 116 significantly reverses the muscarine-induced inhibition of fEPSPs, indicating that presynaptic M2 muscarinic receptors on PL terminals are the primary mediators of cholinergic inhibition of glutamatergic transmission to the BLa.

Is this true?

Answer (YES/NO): NO